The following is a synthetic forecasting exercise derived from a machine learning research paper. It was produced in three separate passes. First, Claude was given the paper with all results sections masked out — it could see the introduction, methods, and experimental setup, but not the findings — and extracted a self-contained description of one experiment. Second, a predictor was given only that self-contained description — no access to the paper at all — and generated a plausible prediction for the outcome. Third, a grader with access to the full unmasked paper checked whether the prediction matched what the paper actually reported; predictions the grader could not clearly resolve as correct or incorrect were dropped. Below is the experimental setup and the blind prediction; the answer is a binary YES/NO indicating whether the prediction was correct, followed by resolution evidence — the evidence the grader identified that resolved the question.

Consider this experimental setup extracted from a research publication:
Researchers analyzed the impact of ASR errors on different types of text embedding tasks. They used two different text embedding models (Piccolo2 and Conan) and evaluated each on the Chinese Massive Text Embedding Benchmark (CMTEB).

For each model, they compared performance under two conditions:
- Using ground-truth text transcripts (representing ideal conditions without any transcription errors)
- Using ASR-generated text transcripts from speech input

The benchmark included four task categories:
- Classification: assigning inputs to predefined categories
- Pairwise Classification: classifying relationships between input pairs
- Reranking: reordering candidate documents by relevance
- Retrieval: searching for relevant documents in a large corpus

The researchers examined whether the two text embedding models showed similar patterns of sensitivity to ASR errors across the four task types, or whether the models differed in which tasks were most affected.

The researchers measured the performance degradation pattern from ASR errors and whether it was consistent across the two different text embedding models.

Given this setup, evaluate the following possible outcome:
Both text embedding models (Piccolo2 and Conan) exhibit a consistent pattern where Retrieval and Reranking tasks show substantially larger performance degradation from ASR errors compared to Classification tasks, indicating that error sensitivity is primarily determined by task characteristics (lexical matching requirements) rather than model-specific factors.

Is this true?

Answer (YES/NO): YES